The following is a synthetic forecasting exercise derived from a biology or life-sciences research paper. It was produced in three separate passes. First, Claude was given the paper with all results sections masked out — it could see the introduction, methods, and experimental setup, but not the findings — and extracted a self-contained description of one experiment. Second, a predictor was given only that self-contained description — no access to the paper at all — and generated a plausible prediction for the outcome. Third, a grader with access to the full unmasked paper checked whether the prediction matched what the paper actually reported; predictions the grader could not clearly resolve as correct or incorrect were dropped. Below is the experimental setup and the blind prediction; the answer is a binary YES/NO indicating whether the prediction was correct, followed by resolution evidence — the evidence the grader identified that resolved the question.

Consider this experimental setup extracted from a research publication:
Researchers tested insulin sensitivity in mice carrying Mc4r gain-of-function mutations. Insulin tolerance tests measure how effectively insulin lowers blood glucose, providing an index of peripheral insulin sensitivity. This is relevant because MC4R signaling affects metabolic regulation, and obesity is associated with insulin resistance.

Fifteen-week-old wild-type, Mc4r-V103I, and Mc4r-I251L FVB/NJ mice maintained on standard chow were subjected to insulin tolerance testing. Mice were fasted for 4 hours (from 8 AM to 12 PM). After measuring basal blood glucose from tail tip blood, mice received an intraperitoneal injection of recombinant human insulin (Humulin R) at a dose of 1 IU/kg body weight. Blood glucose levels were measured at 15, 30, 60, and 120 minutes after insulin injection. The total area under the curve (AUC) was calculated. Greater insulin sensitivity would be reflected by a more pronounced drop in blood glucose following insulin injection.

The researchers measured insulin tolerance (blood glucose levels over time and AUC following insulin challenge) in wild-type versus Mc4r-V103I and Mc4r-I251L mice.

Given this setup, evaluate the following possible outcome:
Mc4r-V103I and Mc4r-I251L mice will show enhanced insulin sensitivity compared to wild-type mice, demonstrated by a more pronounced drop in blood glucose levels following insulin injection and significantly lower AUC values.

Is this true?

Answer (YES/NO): NO